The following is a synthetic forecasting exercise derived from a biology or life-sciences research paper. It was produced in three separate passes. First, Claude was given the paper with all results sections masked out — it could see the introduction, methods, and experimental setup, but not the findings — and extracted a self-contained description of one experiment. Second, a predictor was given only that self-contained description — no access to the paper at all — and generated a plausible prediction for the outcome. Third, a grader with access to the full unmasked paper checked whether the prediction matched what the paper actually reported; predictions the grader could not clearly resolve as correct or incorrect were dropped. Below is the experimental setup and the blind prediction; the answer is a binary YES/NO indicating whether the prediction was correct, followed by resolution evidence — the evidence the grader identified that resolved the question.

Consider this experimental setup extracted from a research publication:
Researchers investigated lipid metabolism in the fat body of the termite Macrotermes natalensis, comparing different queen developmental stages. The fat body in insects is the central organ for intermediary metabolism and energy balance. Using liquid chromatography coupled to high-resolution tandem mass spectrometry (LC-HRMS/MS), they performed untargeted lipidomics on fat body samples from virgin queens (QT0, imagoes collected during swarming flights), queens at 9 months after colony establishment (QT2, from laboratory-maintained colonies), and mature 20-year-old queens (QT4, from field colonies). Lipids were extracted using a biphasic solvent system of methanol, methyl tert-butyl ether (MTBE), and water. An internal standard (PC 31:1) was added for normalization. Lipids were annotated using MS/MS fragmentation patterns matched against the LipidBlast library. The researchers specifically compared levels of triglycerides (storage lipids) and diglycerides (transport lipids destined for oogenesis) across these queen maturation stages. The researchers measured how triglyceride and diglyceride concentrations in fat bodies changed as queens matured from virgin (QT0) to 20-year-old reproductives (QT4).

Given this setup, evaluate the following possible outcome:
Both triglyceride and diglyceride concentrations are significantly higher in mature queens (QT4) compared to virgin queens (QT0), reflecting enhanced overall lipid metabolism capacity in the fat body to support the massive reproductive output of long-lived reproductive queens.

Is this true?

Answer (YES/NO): NO